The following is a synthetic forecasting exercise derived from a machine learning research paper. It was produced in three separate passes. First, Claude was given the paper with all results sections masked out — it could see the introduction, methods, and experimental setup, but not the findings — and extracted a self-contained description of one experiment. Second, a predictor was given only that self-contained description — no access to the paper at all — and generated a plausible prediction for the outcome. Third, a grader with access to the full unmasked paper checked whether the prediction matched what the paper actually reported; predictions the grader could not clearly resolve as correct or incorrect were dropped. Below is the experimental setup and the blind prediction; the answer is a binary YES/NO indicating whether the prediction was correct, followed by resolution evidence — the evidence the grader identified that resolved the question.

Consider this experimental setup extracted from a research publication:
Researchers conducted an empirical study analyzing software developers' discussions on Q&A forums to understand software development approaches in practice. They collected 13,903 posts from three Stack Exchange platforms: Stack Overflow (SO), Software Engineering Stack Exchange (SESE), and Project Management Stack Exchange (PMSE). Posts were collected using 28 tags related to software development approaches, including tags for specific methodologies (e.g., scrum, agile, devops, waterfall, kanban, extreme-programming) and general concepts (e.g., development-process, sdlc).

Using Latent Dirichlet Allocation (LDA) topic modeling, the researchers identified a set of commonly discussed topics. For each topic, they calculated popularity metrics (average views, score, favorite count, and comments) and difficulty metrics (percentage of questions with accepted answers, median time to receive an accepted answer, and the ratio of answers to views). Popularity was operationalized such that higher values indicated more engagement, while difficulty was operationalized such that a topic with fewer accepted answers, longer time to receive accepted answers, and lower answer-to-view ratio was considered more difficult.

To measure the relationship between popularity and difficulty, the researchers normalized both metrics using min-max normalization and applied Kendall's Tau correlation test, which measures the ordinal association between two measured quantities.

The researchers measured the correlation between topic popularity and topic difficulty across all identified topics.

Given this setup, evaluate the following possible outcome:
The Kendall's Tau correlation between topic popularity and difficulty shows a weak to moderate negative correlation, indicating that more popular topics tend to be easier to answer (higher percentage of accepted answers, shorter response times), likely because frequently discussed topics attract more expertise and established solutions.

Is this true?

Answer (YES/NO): NO